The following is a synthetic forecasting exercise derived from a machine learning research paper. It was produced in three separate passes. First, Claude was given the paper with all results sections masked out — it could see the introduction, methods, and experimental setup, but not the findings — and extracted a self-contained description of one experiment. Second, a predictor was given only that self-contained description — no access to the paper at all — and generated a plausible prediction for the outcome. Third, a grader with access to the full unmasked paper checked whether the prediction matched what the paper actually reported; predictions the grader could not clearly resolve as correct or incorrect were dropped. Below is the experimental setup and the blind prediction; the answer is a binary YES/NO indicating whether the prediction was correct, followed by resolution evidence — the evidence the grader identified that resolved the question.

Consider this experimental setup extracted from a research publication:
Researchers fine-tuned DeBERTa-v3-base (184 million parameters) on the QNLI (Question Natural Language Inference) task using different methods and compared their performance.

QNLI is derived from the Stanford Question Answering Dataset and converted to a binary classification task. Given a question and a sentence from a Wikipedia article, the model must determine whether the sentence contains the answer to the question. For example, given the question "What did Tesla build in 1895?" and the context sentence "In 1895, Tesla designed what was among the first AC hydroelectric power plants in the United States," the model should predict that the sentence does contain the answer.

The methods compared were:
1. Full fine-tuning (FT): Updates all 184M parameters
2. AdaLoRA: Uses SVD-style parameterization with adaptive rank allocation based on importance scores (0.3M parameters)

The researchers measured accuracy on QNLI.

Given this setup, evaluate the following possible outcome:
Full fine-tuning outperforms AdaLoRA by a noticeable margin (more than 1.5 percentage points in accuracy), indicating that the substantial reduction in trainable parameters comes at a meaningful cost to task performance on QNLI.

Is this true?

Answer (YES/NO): NO